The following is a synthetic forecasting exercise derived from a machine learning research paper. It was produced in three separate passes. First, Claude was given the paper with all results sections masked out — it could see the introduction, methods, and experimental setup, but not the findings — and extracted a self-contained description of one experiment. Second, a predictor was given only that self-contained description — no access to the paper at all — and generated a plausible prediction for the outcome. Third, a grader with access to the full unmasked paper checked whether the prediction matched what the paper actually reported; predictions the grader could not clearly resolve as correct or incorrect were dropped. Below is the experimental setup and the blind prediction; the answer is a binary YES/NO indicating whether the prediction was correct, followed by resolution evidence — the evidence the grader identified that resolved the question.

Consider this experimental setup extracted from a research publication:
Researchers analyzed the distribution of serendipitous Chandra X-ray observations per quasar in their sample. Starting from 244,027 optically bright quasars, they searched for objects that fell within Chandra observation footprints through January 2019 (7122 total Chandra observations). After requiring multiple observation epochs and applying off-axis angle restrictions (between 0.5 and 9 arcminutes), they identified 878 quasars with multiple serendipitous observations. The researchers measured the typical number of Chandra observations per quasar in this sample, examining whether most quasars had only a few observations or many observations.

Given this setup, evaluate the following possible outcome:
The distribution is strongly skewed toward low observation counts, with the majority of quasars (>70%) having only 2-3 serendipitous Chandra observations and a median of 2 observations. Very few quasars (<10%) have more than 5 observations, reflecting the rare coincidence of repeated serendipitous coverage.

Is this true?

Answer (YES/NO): NO